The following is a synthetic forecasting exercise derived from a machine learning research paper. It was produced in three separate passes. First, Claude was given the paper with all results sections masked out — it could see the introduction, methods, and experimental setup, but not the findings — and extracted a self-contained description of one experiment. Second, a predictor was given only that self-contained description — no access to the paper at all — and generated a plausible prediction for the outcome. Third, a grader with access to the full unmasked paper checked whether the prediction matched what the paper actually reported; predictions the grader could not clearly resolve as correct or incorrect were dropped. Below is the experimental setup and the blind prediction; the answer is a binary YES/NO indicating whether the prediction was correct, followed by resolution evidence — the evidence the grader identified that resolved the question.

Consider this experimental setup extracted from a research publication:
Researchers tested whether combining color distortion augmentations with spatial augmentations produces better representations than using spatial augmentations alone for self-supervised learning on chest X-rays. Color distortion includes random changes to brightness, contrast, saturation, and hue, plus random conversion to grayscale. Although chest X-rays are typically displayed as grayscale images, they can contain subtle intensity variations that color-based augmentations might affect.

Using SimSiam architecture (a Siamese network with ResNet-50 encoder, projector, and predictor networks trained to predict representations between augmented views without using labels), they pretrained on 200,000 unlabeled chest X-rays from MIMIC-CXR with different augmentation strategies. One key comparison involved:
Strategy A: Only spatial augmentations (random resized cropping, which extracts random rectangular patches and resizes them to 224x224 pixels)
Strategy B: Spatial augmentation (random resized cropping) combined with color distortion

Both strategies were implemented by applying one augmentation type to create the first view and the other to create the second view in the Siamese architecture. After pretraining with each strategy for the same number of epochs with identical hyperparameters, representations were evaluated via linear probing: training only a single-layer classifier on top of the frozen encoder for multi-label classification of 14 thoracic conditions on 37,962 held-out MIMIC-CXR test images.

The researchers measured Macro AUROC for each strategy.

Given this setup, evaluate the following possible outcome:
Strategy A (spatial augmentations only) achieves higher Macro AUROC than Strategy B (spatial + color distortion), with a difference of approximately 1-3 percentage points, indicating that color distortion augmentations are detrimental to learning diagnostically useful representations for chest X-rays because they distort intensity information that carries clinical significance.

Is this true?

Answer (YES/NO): NO